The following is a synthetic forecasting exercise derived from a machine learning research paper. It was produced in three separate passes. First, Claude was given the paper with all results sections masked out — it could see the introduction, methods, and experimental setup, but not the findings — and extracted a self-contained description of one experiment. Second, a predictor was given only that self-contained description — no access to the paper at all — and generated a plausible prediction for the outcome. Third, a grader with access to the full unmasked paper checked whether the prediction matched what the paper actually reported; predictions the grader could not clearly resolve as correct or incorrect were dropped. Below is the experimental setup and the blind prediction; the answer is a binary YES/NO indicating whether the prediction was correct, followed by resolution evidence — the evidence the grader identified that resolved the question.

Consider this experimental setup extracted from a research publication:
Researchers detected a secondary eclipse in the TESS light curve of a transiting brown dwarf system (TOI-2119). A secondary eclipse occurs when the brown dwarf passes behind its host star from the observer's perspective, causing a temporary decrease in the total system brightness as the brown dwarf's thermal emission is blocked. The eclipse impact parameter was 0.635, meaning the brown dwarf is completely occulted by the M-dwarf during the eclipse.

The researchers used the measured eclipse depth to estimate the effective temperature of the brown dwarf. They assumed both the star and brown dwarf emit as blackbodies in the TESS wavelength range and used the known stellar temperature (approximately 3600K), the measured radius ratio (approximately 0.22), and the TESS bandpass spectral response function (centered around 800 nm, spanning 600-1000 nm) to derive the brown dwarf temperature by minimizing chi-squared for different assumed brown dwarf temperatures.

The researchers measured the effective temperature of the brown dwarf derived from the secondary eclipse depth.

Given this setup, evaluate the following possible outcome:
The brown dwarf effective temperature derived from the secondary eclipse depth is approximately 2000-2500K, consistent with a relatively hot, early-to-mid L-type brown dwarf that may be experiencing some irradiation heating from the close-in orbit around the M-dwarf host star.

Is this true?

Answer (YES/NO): YES